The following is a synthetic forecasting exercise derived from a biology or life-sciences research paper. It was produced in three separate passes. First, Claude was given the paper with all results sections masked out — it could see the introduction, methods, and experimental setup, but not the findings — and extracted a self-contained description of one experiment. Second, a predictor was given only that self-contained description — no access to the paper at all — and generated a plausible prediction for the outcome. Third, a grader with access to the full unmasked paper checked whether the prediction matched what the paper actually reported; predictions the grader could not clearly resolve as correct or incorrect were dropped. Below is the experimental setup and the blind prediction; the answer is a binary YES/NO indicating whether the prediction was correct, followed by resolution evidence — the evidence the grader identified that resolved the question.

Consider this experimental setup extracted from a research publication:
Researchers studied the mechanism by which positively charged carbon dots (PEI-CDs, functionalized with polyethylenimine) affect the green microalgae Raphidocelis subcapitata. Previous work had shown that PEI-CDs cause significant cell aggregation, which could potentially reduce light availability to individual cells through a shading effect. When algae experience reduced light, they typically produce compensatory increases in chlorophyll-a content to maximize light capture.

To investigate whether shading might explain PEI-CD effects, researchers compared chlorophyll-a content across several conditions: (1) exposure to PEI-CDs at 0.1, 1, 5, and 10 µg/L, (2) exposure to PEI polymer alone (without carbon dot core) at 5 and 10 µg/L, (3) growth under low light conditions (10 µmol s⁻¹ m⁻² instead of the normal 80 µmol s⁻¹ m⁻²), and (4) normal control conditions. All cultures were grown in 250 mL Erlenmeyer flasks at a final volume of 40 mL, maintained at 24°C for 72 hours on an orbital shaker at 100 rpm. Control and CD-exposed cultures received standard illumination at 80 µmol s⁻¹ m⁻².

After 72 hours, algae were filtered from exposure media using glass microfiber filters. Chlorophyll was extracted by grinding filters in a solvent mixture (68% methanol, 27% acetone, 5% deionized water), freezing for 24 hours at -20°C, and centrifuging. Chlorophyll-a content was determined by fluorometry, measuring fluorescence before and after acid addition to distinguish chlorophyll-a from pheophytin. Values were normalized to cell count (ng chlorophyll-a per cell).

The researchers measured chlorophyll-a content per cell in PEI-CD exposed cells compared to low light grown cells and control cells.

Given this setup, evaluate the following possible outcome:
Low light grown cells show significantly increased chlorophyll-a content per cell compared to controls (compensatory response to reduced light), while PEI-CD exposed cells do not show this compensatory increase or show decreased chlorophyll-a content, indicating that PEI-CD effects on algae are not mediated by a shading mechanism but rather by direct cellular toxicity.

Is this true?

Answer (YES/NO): YES